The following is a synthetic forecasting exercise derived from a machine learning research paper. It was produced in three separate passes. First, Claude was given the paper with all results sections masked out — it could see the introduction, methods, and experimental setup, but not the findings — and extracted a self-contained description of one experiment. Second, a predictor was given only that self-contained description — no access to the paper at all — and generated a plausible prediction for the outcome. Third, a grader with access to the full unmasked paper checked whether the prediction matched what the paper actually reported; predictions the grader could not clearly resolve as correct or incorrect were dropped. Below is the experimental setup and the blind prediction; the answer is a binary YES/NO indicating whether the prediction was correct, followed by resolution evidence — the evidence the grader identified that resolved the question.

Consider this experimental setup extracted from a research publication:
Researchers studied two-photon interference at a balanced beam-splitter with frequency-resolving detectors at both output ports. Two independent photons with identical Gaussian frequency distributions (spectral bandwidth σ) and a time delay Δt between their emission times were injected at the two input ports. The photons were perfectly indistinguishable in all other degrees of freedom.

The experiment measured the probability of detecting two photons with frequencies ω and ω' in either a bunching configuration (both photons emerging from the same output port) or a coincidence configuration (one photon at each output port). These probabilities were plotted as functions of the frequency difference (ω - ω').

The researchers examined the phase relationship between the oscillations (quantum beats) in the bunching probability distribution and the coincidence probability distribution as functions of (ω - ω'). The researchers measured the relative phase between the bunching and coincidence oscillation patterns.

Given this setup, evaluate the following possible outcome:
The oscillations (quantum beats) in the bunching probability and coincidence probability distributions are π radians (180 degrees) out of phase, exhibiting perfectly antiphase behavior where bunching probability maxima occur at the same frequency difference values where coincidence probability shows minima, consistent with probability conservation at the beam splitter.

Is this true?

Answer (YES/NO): YES